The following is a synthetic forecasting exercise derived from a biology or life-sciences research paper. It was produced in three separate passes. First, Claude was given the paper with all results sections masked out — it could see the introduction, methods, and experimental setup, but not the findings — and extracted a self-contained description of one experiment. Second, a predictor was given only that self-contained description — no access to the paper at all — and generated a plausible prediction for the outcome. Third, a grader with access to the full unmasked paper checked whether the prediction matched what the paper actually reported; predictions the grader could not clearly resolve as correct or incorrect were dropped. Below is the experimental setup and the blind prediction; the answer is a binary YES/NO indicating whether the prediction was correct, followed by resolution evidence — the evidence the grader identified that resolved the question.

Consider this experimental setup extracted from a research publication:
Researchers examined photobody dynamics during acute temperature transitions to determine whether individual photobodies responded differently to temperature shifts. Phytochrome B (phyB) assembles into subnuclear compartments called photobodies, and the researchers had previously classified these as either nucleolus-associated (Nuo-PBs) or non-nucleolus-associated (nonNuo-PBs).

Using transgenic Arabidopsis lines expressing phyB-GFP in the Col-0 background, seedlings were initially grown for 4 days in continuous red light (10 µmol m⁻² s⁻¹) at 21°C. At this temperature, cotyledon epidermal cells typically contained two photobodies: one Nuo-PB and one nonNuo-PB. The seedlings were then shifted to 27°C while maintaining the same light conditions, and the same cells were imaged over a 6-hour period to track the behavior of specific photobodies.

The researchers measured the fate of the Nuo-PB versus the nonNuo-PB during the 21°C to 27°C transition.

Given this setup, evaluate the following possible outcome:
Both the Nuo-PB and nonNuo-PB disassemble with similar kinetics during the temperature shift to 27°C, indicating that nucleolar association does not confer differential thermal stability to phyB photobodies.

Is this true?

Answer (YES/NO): NO